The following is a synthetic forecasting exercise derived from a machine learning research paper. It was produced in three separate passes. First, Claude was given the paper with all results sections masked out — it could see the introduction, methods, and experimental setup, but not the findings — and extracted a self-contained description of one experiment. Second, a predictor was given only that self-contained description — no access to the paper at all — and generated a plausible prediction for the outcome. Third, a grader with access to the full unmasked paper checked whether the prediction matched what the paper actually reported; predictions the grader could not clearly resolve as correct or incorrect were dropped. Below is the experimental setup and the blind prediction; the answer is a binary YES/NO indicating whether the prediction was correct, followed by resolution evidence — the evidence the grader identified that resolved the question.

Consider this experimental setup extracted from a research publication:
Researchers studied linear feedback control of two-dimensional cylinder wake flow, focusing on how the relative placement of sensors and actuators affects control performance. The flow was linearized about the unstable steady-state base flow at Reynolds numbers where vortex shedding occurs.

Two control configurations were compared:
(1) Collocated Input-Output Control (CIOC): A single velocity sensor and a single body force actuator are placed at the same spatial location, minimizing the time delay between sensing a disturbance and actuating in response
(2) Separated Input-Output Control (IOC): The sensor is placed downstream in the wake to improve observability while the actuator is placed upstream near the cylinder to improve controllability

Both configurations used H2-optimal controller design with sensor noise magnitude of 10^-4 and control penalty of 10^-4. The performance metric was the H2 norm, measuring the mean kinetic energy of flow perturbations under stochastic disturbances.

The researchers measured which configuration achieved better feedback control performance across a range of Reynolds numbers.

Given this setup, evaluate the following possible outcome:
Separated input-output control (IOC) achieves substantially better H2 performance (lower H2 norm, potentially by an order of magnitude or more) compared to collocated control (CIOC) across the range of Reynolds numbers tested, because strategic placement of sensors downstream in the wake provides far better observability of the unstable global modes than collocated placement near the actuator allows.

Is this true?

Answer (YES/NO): NO